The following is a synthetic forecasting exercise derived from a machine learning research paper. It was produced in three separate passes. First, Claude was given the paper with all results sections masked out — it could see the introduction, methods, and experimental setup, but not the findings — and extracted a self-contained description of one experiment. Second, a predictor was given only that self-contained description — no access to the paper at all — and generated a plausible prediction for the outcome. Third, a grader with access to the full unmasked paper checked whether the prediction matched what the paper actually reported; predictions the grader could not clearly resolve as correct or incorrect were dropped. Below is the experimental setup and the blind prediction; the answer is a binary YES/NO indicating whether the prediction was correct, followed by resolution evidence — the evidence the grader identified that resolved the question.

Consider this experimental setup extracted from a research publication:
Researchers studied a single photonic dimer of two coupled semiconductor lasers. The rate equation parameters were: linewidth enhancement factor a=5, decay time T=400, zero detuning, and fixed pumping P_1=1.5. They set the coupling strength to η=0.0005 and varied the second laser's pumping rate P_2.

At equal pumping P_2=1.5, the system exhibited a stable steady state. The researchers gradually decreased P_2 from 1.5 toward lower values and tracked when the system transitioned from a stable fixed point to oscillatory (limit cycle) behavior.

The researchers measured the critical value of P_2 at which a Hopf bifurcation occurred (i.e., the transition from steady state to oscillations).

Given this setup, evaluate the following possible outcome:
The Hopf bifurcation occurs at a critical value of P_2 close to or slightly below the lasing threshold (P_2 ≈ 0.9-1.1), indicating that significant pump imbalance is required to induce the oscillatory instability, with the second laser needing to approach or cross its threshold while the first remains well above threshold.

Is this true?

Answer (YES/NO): NO